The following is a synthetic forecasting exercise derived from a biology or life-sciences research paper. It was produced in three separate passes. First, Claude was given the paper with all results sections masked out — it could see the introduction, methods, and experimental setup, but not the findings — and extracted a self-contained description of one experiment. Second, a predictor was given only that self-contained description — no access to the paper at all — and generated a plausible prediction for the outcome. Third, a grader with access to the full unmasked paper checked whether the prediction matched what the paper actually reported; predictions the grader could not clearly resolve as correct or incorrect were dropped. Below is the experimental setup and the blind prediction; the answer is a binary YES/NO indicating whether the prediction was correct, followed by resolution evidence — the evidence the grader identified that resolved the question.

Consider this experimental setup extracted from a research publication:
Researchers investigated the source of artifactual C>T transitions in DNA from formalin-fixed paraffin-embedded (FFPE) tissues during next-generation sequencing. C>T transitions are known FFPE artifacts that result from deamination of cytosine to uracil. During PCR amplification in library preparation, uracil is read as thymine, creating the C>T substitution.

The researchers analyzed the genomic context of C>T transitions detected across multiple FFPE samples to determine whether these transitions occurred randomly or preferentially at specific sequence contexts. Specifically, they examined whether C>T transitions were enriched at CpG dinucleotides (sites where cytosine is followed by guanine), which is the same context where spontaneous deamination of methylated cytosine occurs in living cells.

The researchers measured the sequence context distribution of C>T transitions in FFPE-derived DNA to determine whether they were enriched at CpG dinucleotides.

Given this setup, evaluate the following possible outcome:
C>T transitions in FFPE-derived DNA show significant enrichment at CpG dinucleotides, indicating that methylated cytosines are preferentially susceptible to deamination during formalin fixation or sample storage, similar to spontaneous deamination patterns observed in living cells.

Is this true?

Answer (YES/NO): YES